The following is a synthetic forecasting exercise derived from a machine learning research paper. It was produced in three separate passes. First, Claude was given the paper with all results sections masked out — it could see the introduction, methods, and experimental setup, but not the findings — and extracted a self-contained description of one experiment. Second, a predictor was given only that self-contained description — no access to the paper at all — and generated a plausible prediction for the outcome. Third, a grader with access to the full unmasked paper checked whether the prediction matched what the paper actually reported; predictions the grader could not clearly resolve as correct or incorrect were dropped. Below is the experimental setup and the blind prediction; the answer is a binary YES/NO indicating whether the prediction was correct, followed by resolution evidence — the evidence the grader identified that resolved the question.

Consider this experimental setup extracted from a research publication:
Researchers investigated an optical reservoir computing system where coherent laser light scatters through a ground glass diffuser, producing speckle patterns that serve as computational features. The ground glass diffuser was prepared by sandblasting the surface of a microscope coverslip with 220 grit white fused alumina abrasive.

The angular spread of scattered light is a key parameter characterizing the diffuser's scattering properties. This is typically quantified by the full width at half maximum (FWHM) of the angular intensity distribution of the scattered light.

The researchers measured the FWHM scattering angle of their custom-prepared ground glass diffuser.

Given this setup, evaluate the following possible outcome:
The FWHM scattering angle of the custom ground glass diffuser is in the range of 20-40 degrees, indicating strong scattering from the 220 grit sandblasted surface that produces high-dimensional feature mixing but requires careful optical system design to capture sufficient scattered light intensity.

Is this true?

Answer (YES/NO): NO